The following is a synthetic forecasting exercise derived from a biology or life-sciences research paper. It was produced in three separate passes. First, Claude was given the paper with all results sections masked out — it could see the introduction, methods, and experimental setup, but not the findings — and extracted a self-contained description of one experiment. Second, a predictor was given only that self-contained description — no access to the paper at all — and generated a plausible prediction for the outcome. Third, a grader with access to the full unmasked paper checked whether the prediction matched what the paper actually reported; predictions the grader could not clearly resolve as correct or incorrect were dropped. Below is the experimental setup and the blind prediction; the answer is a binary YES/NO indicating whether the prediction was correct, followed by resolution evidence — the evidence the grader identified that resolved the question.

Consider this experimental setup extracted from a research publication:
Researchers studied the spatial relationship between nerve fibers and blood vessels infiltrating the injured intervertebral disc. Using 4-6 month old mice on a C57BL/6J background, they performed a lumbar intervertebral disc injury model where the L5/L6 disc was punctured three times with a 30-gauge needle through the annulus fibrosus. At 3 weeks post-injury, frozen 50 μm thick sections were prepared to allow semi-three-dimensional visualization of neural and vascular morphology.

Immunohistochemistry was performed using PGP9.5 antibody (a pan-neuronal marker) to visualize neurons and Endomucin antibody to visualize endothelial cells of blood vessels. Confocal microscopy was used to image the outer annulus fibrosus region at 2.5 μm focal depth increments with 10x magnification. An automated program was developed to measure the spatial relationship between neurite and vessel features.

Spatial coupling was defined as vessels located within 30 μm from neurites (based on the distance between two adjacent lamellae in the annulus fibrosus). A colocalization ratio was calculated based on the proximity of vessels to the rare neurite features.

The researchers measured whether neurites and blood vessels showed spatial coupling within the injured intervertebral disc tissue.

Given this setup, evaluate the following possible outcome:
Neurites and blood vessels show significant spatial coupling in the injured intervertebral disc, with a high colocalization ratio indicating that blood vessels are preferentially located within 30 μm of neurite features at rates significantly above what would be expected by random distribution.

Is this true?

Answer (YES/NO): NO